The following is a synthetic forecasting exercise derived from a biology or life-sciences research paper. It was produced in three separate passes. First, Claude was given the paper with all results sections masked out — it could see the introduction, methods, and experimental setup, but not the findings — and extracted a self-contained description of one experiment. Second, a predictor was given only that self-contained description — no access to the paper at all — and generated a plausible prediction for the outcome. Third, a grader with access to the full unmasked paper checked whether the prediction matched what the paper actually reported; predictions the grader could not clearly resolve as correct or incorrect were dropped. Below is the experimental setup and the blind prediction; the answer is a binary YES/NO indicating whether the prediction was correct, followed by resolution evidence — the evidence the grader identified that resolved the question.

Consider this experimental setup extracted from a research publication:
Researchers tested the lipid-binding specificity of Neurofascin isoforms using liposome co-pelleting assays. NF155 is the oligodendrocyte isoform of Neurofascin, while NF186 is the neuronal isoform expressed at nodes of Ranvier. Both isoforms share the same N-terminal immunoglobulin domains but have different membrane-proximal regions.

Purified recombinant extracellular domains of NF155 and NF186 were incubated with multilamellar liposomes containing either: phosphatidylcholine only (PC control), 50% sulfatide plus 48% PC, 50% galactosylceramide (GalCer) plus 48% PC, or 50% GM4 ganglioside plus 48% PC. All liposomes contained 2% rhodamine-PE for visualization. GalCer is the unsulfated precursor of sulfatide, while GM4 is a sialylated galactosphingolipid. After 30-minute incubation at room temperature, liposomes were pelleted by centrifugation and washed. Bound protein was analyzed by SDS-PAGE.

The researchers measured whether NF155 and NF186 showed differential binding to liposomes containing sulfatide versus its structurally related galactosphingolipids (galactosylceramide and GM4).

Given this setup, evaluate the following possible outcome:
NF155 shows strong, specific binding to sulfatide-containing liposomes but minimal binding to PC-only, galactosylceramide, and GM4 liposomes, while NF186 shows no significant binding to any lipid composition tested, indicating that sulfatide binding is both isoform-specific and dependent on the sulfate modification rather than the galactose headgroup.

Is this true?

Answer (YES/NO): YES